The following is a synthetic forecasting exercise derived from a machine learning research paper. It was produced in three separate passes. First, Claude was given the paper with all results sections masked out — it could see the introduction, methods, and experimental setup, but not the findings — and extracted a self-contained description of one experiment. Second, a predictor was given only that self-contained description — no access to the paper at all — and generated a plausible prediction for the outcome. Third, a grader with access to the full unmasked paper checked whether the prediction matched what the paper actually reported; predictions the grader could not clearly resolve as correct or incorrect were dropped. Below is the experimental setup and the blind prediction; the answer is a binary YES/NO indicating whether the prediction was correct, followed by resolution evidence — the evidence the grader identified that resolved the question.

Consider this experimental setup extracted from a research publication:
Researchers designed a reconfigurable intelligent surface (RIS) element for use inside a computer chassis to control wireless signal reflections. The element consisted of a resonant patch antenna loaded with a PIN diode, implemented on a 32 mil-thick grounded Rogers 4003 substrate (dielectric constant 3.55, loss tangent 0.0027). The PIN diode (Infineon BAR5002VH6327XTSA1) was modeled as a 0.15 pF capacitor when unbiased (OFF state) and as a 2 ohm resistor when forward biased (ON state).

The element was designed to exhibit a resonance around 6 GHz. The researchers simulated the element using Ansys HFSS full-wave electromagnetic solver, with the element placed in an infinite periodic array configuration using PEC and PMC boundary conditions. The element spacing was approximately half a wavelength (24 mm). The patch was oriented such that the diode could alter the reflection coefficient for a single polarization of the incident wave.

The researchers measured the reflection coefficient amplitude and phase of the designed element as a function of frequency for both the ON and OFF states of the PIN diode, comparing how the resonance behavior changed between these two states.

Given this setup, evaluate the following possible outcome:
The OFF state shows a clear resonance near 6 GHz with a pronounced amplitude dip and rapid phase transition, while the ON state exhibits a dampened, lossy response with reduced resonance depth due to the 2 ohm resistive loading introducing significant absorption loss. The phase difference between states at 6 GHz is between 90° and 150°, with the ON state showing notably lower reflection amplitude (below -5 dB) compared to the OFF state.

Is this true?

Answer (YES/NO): NO